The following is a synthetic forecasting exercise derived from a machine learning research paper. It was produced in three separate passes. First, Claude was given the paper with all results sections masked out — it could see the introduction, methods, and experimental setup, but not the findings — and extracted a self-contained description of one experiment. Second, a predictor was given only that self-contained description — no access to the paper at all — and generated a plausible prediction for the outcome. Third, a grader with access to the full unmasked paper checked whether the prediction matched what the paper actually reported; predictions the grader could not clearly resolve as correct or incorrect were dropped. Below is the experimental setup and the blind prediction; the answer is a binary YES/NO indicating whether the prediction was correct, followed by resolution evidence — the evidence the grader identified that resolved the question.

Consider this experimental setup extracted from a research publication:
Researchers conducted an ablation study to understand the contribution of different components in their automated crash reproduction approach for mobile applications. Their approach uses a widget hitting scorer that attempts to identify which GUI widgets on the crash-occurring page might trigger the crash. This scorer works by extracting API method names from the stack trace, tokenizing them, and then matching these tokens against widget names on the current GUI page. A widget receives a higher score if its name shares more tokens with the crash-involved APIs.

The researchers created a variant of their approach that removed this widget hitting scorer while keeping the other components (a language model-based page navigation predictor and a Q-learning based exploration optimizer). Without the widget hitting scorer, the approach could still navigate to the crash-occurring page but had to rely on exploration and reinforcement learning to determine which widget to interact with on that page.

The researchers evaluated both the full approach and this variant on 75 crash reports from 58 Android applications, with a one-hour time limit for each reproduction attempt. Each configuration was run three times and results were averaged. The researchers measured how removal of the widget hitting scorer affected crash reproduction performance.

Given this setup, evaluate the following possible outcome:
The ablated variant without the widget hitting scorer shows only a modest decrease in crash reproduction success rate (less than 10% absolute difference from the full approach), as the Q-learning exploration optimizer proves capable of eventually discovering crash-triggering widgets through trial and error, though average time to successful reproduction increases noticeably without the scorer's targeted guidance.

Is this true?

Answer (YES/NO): YES